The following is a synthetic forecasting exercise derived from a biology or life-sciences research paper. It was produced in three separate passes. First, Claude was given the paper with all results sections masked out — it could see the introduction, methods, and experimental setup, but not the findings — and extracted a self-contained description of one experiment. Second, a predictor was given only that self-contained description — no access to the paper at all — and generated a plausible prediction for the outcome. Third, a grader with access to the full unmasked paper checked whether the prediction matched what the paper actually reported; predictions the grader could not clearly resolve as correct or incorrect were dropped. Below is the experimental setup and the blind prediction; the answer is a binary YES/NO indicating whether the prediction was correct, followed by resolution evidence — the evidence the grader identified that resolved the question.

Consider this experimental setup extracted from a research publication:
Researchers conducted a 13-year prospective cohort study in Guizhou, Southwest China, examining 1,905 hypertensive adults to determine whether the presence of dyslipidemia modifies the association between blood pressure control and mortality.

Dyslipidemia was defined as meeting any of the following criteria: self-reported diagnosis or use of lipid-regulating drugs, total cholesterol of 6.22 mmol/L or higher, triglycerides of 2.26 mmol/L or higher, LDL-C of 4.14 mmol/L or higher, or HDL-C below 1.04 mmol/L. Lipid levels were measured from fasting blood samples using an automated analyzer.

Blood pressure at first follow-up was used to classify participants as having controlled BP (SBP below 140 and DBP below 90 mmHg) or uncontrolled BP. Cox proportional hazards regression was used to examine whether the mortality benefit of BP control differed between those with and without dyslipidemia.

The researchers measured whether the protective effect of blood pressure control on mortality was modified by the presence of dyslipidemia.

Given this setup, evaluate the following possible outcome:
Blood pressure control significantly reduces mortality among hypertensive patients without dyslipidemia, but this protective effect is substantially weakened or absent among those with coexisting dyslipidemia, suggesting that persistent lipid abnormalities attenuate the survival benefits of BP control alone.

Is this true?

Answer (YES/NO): NO